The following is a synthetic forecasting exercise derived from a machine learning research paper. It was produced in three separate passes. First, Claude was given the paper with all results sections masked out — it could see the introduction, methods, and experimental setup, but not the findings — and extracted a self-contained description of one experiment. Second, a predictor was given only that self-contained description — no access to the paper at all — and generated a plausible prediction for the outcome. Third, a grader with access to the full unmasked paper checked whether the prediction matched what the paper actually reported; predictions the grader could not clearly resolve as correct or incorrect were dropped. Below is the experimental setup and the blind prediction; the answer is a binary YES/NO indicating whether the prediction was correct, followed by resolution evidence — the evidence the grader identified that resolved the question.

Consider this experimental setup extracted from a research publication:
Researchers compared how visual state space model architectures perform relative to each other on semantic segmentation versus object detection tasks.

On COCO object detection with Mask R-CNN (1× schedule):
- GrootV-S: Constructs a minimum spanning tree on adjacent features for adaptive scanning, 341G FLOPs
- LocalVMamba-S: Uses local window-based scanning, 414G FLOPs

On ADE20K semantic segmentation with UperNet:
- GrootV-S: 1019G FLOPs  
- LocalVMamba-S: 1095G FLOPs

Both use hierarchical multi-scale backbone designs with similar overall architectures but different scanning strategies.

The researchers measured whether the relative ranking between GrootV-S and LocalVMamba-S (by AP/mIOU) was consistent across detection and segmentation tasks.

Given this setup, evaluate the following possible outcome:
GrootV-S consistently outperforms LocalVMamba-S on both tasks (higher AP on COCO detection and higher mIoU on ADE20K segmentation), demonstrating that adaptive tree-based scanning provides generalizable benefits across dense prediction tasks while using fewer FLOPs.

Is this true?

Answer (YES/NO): YES